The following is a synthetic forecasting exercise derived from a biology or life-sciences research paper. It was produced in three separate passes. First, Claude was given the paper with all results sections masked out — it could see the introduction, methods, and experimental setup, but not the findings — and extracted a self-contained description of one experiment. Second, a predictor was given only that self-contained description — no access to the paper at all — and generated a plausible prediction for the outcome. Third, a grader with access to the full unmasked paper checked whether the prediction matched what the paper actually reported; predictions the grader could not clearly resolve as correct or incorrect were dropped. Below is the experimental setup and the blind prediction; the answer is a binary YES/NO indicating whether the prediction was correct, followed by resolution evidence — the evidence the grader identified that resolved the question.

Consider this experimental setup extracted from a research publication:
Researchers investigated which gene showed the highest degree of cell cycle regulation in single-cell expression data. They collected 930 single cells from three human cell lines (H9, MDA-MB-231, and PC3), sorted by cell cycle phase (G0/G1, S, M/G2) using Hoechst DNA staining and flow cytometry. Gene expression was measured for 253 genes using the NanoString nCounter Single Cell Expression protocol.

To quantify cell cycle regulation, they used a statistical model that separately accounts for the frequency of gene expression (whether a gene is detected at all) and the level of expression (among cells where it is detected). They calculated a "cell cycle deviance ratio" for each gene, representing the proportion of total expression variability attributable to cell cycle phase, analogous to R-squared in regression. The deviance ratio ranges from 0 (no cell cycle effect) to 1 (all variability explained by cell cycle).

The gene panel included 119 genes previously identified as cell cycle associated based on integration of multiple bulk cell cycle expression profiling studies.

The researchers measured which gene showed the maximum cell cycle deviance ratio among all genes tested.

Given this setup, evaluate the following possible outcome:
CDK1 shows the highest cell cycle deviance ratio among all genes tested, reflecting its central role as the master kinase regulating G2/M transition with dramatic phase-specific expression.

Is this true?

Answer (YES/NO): NO